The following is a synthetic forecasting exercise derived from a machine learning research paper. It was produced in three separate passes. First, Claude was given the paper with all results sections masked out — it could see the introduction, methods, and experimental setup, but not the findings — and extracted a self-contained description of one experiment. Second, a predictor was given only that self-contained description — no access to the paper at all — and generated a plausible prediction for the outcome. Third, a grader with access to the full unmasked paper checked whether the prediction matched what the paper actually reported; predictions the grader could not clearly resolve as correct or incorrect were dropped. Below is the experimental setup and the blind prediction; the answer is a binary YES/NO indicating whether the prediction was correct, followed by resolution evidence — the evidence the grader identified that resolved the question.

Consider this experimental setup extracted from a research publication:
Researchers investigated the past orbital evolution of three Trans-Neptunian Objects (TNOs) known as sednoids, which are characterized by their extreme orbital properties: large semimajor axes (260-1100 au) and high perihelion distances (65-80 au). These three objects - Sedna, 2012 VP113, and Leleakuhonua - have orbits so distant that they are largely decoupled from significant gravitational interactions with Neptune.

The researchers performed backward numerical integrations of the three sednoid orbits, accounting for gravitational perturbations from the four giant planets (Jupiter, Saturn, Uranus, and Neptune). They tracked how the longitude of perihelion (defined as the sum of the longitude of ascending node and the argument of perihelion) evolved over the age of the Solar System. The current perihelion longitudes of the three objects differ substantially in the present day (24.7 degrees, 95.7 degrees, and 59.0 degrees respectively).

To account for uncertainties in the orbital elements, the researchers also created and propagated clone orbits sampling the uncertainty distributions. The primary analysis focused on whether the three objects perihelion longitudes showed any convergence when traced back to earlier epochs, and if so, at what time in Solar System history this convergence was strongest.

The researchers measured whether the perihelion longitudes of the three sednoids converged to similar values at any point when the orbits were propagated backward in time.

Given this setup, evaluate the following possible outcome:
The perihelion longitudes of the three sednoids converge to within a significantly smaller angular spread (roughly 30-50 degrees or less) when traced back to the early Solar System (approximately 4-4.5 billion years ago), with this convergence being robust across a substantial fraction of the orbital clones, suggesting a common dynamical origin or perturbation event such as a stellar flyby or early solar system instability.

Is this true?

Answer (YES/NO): YES